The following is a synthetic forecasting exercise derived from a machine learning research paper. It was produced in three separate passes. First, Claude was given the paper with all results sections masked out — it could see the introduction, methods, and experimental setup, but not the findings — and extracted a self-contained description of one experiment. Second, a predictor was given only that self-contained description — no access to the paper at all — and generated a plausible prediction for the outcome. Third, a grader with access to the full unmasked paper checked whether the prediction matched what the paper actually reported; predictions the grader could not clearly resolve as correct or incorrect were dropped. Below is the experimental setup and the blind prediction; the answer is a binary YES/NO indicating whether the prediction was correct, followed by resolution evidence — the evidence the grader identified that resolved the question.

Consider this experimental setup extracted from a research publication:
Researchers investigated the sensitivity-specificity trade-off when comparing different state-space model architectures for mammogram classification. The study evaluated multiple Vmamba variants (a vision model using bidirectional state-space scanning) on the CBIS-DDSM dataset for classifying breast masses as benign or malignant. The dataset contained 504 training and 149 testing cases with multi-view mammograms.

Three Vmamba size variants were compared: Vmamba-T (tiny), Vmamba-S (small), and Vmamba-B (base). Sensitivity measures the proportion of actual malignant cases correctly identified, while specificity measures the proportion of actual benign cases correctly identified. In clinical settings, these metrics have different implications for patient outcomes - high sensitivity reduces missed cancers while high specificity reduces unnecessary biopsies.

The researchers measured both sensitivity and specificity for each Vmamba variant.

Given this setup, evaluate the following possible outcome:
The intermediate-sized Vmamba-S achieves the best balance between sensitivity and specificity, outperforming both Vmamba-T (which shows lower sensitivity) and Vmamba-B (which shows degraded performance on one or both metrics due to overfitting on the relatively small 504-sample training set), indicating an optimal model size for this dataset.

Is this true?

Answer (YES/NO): NO